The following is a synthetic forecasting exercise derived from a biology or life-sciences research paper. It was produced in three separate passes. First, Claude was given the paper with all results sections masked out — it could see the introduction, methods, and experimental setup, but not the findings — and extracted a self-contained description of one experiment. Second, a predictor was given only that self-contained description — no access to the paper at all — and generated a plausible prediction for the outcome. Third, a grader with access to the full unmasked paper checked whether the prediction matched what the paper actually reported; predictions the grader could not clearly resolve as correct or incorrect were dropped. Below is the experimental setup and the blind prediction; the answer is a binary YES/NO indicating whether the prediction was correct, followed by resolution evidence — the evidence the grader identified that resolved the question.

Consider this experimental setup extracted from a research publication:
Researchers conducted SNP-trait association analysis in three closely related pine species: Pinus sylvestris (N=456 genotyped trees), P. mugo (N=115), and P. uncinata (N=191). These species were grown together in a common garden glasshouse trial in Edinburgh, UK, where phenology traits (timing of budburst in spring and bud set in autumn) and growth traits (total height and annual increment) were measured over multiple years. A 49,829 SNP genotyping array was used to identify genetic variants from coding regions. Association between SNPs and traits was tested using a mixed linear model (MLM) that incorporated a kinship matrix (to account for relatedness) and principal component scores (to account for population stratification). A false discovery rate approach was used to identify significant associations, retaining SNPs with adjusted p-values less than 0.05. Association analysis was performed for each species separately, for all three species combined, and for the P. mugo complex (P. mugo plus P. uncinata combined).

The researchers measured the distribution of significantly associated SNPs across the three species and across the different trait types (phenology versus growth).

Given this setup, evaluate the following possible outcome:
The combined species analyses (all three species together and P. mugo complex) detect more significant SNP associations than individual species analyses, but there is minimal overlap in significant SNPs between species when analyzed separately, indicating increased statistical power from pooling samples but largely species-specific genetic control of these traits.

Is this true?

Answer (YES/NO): NO